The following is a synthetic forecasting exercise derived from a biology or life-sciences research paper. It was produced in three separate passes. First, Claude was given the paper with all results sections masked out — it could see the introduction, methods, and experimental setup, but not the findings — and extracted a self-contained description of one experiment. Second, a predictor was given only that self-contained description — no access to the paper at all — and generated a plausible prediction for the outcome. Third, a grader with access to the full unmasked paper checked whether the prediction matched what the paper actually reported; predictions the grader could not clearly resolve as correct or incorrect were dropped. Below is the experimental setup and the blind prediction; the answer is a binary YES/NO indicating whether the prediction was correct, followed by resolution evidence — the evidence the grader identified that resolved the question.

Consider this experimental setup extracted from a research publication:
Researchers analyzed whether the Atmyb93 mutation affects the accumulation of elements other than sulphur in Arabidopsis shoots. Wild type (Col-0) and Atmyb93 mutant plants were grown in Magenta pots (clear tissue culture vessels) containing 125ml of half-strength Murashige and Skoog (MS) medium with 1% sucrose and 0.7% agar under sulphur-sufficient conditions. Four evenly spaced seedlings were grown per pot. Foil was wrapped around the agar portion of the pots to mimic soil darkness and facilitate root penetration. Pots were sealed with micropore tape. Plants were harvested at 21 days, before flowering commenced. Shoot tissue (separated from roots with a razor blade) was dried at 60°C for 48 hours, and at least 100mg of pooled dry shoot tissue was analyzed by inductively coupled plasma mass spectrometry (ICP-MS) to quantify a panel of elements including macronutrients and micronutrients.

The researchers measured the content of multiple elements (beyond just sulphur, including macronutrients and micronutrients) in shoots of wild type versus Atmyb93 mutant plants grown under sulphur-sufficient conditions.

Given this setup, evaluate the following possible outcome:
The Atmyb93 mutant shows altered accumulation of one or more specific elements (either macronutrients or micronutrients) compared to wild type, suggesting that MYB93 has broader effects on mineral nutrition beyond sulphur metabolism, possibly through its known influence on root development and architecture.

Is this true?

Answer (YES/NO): YES